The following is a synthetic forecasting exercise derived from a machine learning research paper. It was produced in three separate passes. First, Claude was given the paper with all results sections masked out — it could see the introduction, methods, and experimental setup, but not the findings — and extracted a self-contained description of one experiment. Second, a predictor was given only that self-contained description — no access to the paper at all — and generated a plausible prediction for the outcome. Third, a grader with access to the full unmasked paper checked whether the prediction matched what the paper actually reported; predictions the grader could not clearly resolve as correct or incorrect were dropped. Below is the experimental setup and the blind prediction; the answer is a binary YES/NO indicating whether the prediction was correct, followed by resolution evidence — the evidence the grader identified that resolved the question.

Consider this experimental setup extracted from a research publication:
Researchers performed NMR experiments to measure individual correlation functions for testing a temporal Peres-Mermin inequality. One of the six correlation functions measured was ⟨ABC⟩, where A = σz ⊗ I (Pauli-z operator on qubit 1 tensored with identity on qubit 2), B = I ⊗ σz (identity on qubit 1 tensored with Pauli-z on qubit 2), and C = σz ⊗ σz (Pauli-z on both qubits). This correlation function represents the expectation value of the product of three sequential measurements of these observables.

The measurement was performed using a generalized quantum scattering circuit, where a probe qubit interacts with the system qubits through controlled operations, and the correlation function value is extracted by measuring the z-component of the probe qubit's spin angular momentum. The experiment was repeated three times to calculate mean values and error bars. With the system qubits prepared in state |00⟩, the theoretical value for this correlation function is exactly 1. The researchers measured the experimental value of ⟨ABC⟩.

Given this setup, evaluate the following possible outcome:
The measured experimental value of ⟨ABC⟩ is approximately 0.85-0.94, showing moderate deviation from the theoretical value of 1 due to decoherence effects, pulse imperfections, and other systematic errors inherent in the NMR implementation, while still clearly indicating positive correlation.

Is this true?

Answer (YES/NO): YES